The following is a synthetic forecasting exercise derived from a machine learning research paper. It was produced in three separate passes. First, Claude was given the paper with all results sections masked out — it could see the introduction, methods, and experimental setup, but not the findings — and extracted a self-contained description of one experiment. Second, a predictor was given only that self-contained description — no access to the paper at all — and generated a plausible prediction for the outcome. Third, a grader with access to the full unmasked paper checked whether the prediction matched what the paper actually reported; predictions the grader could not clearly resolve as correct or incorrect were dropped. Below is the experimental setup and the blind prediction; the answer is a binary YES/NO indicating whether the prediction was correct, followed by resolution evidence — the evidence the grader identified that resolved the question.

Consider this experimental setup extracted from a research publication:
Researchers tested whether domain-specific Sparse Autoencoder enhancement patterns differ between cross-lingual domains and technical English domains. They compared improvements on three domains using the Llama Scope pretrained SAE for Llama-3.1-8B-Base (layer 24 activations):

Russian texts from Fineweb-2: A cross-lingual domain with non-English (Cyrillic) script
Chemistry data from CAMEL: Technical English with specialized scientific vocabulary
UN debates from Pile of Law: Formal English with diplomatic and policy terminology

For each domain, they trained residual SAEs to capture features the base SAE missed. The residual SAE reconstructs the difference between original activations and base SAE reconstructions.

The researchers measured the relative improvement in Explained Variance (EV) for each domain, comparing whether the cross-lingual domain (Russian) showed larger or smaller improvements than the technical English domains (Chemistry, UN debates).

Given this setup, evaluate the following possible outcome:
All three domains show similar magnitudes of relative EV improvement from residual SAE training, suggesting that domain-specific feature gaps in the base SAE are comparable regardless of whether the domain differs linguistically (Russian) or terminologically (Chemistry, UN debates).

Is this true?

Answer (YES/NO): NO